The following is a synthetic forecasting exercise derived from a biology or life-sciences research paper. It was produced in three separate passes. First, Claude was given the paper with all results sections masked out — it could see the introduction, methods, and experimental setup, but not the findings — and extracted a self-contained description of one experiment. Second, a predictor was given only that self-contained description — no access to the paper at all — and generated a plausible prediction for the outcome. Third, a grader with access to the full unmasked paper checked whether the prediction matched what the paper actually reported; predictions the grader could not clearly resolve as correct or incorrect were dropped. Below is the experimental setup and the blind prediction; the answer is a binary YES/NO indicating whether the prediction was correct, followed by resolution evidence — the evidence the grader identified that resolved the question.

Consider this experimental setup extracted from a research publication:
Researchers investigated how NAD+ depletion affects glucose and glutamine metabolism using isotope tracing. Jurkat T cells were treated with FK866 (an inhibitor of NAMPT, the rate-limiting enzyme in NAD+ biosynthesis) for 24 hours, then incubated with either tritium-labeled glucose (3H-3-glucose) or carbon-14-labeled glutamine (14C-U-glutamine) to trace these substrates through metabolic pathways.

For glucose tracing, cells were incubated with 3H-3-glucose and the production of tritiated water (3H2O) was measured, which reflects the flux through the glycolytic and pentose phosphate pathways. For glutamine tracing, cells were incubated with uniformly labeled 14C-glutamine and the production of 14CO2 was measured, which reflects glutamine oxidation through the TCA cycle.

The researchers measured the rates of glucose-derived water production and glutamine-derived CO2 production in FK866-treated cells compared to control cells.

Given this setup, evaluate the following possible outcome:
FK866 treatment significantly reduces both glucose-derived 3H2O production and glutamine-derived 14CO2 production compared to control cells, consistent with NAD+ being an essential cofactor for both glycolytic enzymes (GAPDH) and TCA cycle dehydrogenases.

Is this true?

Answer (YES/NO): YES